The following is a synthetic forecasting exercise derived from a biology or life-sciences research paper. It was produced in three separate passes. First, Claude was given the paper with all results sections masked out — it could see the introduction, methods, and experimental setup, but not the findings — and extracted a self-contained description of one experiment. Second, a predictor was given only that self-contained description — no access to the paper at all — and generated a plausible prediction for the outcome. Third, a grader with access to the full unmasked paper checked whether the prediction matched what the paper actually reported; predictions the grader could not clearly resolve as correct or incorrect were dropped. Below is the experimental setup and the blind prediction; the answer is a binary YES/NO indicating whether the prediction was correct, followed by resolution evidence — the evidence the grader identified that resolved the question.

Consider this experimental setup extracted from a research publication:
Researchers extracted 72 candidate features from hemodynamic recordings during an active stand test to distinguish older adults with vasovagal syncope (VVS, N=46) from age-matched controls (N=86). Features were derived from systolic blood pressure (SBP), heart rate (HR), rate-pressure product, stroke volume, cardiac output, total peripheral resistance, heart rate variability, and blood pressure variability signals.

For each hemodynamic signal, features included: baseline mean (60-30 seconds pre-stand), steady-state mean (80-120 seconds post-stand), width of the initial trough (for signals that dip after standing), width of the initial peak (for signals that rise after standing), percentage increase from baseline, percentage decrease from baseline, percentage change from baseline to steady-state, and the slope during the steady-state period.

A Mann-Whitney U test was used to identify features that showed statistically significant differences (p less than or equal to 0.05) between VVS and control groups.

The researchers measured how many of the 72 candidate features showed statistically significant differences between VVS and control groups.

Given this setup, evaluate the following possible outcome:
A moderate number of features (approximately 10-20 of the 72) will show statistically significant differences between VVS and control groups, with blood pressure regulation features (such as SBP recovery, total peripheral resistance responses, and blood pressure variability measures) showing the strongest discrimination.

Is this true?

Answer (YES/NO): NO